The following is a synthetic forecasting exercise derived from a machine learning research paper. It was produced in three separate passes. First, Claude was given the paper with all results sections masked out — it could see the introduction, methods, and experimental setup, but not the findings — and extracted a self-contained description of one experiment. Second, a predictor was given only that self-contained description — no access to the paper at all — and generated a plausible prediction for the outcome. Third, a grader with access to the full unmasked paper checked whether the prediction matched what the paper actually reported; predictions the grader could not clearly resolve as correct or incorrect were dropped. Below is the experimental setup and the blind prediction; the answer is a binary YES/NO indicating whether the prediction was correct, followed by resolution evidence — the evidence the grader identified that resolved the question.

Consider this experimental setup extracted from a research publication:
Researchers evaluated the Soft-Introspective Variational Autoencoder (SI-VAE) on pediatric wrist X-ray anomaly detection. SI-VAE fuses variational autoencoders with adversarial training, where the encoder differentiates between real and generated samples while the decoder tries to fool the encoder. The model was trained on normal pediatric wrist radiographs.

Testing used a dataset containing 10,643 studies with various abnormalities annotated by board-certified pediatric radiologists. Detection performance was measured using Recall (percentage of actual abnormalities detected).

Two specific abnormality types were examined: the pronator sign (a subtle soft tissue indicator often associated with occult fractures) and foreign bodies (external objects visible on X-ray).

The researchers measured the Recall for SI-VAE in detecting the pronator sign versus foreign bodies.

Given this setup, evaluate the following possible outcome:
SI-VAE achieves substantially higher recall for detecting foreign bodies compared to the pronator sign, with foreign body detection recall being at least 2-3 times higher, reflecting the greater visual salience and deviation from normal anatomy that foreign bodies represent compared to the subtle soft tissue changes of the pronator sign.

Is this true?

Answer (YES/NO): NO